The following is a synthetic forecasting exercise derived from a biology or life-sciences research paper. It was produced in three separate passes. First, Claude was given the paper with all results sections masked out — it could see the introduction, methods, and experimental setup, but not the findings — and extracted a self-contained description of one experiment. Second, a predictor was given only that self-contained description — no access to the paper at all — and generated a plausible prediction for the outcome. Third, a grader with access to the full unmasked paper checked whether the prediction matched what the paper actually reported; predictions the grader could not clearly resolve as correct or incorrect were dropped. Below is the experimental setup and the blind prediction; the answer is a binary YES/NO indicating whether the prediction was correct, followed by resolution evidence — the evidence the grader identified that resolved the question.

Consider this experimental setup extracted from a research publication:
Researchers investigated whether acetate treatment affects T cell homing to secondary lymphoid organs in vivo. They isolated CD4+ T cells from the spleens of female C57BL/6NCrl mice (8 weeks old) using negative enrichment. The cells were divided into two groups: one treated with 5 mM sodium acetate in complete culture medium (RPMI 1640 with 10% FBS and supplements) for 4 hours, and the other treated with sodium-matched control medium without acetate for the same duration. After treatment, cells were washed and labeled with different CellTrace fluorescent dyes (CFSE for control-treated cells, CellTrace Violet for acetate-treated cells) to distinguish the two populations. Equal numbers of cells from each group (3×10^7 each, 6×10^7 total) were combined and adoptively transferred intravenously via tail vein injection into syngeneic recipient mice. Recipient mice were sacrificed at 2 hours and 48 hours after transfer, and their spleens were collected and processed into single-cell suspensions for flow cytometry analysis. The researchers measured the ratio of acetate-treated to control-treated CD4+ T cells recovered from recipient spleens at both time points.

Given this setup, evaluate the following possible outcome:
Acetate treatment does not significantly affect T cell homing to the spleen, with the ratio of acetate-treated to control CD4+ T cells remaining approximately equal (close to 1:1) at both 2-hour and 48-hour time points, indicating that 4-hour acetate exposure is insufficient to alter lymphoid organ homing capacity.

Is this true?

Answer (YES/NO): NO